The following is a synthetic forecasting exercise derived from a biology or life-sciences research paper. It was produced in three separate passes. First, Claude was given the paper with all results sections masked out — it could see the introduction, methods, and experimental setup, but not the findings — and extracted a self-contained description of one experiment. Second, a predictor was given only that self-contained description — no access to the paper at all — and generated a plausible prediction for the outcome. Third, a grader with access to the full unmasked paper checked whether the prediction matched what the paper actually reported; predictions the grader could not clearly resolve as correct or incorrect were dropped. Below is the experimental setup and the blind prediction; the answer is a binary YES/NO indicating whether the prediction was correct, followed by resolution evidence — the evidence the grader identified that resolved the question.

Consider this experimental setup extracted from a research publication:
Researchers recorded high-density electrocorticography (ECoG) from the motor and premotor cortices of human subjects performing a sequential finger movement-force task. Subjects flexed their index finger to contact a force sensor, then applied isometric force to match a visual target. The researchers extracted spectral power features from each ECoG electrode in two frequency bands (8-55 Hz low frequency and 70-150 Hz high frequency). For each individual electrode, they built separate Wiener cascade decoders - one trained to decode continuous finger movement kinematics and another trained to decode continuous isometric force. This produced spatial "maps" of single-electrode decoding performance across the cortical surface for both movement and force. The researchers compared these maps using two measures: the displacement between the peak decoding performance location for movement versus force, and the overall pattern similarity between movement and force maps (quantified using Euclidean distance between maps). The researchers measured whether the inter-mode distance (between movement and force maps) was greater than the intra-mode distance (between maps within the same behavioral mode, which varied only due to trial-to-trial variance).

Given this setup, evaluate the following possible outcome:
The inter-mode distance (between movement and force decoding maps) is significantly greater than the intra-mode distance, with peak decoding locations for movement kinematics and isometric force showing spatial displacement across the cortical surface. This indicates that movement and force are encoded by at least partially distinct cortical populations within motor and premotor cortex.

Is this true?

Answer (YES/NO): YES